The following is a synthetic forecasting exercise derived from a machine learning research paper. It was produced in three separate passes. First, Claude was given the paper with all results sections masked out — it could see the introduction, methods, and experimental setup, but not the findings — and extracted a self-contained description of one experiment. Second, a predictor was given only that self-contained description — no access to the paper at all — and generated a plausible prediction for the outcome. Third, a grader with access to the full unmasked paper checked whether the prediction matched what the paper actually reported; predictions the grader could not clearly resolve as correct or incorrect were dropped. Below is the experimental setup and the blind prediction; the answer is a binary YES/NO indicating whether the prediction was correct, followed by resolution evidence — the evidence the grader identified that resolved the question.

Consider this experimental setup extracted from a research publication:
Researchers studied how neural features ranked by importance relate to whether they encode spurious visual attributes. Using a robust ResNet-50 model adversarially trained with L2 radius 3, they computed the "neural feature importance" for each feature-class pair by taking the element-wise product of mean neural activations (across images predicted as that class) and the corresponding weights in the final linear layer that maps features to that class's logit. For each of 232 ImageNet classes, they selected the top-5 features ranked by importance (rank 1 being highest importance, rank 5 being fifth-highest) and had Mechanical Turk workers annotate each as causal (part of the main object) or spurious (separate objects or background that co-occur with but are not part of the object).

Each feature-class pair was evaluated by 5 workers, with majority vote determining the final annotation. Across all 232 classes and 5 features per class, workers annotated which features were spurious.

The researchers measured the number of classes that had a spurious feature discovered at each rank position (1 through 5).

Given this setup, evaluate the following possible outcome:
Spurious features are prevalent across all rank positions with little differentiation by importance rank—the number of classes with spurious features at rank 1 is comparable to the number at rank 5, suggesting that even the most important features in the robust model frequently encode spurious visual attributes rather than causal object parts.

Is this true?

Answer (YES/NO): NO